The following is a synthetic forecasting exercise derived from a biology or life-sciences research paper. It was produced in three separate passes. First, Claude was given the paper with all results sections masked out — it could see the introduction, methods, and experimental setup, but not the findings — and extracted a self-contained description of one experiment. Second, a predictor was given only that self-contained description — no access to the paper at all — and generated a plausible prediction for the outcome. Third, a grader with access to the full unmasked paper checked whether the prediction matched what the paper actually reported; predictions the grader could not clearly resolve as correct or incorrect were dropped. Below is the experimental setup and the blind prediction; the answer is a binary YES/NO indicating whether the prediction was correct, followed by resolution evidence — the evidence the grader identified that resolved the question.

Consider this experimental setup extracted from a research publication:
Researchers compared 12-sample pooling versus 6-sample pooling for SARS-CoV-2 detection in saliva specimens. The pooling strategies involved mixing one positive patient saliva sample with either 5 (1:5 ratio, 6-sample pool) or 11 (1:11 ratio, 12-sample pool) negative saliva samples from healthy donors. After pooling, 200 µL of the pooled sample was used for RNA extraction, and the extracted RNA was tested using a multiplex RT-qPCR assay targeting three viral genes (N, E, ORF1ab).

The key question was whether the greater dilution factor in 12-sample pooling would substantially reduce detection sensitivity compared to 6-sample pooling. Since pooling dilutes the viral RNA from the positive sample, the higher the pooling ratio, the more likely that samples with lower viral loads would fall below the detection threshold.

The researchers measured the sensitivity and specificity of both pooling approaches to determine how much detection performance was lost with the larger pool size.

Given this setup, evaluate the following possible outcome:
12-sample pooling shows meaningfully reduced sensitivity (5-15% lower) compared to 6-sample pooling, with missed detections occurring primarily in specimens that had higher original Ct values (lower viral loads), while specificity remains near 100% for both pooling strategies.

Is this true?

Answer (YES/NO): YES